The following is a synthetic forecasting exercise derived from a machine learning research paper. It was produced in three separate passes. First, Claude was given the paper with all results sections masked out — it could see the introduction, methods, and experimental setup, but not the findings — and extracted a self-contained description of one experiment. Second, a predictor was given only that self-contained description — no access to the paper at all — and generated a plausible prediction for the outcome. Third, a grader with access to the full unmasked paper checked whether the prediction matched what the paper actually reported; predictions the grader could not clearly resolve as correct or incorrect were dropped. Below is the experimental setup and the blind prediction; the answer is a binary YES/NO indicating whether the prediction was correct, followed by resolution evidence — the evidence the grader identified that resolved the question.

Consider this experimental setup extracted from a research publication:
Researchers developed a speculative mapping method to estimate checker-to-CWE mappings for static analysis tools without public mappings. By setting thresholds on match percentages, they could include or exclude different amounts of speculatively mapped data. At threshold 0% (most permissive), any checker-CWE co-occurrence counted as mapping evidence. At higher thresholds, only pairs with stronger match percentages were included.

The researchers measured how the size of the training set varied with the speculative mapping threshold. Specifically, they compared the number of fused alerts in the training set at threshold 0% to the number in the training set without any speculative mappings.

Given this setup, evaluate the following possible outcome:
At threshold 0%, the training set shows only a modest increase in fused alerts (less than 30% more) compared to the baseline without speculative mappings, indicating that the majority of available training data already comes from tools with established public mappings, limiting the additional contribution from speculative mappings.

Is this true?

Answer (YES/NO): NO